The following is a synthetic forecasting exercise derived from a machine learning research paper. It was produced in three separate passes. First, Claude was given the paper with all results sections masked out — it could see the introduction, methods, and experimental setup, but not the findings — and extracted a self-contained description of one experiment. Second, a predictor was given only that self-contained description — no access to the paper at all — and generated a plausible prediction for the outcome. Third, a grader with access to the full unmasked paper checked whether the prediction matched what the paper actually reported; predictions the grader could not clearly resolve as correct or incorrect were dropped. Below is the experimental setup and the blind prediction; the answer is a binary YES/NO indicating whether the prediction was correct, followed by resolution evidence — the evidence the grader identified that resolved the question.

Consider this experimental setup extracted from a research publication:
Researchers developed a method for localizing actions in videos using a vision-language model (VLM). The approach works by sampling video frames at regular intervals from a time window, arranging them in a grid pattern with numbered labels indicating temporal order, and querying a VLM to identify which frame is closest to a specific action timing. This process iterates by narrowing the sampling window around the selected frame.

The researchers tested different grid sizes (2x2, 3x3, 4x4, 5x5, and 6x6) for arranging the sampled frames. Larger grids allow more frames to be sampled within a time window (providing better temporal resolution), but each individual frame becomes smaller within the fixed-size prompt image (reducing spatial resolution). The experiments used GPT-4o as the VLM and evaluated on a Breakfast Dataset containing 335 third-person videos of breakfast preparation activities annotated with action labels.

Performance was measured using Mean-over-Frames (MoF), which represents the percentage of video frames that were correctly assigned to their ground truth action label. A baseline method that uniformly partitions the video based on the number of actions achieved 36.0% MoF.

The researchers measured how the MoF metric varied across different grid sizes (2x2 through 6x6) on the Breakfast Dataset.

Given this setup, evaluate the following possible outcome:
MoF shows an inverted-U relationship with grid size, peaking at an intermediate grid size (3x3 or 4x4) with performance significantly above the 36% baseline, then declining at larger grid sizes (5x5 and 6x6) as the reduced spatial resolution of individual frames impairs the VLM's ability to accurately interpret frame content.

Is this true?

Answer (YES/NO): NO